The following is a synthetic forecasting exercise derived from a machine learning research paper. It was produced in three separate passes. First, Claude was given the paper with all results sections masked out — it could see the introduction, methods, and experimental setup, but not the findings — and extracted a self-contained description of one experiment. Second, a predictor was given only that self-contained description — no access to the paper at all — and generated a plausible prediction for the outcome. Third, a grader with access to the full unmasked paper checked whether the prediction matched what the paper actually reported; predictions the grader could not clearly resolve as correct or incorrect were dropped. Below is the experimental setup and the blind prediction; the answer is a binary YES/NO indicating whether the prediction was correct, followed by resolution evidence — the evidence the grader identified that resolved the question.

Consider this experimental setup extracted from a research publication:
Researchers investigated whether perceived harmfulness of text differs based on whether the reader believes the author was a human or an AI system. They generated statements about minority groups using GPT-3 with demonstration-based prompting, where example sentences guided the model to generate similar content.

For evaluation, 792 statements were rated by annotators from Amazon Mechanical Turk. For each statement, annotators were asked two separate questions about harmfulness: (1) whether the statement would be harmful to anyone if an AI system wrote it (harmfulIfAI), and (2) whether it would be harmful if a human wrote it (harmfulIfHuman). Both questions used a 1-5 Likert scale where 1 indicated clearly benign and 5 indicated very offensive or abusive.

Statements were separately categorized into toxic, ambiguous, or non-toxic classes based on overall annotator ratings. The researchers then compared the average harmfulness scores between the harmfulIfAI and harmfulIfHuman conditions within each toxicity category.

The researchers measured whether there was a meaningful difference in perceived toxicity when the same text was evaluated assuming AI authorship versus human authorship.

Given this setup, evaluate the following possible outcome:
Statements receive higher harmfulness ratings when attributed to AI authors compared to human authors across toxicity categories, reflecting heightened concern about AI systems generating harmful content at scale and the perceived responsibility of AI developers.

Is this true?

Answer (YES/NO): NO